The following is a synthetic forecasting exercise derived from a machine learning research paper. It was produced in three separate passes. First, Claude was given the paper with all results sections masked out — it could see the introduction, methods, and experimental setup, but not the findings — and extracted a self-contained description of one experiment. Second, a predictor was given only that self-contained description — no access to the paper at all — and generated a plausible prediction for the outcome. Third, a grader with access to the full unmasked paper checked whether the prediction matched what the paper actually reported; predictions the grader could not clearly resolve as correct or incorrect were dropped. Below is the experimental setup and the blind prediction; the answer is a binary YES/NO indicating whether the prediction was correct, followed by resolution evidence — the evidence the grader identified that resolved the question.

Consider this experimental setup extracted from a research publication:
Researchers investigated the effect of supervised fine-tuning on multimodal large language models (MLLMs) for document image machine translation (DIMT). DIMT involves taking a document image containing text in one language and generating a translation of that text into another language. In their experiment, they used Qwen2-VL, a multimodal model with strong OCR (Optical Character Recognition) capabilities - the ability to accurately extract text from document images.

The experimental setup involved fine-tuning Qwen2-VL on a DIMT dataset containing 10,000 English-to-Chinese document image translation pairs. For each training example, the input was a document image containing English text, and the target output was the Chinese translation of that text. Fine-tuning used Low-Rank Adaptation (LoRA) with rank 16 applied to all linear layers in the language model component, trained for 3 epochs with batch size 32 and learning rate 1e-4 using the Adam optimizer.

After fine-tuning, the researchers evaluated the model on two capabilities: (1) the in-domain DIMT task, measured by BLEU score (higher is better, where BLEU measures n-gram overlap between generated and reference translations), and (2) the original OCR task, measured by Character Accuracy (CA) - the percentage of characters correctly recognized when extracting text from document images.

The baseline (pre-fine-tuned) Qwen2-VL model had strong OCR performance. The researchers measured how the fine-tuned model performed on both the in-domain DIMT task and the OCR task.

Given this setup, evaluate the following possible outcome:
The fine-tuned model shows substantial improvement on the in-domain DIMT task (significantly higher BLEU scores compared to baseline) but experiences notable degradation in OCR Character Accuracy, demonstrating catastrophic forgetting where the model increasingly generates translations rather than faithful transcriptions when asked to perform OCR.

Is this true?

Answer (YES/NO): YES